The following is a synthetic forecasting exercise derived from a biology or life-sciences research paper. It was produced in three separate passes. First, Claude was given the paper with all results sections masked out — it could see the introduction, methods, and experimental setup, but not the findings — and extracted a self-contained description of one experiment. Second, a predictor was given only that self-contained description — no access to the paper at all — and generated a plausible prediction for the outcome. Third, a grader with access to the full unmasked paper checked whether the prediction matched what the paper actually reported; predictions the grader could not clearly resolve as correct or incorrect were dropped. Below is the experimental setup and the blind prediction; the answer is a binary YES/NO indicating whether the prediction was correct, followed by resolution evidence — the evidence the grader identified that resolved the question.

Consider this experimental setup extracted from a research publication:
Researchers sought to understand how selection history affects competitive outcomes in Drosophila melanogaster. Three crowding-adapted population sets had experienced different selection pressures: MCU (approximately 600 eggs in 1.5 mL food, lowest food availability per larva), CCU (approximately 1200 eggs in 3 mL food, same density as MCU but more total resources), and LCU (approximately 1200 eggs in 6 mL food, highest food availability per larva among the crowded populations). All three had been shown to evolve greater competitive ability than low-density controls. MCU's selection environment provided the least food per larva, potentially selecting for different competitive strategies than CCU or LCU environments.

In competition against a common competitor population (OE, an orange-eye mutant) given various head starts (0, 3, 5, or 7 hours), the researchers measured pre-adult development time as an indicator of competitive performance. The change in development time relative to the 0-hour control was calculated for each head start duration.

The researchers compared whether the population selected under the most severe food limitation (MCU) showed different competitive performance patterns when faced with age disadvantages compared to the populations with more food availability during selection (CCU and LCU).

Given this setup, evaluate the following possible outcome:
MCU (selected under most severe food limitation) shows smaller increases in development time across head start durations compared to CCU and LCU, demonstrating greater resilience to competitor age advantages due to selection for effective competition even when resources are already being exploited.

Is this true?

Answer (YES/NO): NO